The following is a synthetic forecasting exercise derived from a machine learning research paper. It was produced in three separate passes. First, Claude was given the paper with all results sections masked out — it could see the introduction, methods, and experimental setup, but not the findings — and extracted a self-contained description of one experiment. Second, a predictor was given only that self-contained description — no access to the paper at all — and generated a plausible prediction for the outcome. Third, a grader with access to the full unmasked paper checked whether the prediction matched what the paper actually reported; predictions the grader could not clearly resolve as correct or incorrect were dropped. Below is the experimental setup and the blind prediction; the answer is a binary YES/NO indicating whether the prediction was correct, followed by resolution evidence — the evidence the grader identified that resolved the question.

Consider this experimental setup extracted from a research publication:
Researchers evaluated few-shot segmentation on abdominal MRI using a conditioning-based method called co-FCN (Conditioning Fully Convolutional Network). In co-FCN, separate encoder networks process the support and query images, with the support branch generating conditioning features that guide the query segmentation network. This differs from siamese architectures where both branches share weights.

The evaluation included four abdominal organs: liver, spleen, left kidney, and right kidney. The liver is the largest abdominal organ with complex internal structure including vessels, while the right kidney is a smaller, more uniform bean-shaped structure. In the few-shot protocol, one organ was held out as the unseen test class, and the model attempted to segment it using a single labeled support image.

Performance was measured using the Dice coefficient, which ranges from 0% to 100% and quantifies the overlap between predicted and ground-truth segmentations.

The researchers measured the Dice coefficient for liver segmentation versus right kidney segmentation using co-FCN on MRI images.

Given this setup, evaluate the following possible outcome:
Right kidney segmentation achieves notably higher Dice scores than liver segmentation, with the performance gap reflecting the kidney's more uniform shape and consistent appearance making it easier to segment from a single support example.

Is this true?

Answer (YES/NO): YES